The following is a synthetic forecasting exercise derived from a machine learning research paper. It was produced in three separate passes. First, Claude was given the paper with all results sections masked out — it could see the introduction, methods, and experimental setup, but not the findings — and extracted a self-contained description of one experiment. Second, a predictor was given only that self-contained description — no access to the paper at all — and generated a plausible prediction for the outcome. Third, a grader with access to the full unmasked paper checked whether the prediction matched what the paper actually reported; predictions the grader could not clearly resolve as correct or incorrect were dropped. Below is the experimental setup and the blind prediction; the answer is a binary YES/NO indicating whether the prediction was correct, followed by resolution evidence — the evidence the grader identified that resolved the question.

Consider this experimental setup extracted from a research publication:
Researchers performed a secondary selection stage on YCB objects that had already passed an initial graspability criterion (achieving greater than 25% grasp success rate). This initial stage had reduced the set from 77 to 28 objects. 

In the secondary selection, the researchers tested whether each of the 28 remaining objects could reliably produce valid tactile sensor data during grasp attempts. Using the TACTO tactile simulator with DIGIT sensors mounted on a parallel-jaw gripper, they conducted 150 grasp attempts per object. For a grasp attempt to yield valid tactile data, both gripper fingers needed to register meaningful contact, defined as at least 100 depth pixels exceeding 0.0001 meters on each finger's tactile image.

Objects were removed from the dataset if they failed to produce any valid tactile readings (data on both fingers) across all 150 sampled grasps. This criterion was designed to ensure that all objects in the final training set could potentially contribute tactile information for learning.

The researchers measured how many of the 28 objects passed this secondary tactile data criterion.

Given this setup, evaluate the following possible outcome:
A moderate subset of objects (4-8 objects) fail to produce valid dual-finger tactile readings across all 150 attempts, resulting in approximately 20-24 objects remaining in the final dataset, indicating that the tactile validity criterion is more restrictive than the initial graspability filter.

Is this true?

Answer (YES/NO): YES